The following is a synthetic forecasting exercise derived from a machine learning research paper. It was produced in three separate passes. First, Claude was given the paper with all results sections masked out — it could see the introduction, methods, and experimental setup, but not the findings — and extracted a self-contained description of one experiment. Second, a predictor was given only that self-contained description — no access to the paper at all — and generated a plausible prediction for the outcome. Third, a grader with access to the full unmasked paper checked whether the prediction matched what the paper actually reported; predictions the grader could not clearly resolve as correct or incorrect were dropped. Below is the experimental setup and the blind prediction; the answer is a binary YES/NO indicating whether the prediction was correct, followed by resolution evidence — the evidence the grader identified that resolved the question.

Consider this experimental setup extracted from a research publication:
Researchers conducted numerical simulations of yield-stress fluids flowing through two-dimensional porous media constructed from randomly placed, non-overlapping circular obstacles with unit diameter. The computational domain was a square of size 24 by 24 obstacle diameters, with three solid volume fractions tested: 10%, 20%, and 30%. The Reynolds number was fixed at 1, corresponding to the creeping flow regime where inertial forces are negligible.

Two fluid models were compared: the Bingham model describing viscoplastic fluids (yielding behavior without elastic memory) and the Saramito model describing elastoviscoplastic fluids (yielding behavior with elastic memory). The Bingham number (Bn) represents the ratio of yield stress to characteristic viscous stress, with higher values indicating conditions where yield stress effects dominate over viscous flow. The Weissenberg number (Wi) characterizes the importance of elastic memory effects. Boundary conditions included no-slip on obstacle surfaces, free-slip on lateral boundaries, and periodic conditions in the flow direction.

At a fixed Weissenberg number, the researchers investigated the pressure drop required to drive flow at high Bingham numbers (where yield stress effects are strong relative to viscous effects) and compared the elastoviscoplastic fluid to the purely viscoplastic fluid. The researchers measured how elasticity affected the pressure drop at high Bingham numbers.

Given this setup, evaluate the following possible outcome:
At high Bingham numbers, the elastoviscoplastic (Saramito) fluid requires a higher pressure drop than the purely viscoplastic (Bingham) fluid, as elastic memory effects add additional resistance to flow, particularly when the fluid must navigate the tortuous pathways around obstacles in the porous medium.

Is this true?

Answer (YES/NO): NO